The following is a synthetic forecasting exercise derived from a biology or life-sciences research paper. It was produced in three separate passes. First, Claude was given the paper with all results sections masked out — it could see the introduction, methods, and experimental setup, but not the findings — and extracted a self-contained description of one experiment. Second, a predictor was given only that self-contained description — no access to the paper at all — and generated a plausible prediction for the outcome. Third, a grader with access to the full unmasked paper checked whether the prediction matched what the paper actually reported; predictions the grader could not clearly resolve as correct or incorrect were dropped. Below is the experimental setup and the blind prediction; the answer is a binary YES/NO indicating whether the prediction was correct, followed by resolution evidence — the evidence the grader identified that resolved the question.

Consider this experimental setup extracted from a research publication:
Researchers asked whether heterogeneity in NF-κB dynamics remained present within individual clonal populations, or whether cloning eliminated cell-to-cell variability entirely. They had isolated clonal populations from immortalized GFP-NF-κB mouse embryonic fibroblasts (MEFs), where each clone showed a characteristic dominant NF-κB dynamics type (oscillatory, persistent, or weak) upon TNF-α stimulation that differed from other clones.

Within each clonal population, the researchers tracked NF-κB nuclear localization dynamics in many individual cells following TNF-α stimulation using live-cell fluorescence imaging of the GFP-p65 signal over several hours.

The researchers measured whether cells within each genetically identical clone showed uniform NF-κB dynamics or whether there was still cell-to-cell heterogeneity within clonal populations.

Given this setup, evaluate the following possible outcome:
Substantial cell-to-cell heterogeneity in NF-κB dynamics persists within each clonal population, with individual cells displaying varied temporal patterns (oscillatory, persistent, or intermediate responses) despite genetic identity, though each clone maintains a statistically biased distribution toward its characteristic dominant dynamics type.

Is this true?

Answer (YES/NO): YES